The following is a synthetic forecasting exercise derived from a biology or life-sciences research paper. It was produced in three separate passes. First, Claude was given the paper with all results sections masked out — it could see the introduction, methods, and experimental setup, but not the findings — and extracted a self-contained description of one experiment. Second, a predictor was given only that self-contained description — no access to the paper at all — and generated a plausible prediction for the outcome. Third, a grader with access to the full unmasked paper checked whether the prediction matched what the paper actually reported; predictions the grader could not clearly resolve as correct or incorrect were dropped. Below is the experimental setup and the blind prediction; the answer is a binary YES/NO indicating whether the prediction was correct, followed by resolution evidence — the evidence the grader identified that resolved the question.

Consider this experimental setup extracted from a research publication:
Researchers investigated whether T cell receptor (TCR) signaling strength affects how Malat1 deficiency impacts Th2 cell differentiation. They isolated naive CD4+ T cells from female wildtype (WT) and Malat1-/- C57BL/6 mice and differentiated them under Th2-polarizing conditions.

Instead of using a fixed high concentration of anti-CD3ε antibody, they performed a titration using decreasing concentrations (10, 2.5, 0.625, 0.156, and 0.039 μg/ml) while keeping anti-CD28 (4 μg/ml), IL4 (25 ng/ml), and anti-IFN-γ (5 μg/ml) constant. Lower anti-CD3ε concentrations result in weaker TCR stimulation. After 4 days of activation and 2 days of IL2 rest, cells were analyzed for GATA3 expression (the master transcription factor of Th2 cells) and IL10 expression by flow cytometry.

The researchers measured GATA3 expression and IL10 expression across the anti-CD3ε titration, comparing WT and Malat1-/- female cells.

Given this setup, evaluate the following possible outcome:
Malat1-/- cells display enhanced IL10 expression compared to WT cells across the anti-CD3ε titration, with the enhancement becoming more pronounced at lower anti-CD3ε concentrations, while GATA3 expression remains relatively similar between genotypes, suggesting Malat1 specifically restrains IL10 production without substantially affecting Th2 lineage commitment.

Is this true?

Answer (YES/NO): NO